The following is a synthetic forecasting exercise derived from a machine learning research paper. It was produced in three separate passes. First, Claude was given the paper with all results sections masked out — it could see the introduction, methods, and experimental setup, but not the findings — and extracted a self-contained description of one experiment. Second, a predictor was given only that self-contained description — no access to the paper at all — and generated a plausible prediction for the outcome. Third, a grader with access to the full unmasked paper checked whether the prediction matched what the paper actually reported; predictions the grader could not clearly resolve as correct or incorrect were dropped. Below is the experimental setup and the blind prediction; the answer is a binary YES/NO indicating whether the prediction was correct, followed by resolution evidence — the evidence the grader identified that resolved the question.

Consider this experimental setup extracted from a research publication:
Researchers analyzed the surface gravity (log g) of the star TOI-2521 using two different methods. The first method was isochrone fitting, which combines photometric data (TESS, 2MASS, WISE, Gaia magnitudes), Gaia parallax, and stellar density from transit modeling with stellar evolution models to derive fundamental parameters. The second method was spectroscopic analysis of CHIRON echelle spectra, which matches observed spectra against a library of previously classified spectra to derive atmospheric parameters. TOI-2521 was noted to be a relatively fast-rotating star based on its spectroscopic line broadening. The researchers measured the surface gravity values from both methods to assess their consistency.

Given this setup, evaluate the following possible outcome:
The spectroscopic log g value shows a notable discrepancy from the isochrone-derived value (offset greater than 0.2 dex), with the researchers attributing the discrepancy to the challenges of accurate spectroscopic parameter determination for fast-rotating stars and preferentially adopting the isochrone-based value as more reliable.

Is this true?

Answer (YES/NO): YES